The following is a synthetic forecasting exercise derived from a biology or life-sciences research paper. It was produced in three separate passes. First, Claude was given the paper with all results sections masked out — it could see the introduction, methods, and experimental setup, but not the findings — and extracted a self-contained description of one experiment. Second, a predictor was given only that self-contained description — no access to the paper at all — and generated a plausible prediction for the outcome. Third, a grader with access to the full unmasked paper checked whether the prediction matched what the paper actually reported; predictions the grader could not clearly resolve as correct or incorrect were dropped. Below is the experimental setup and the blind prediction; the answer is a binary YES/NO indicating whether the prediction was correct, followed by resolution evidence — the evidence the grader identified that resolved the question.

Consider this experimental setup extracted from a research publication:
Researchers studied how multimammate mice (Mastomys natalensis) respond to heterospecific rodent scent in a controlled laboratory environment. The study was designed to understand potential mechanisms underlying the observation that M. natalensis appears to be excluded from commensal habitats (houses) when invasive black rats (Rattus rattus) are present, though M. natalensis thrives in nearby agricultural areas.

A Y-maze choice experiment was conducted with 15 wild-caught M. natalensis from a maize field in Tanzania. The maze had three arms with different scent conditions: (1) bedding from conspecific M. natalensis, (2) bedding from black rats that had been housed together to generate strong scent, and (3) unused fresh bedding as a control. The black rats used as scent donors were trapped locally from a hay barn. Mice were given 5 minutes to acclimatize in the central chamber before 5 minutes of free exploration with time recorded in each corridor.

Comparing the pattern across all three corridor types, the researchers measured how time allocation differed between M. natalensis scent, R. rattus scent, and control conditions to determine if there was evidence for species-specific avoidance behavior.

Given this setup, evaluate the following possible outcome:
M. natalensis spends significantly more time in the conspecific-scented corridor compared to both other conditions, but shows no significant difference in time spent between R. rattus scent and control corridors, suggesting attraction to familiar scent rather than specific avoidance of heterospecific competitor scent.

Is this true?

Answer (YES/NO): NO